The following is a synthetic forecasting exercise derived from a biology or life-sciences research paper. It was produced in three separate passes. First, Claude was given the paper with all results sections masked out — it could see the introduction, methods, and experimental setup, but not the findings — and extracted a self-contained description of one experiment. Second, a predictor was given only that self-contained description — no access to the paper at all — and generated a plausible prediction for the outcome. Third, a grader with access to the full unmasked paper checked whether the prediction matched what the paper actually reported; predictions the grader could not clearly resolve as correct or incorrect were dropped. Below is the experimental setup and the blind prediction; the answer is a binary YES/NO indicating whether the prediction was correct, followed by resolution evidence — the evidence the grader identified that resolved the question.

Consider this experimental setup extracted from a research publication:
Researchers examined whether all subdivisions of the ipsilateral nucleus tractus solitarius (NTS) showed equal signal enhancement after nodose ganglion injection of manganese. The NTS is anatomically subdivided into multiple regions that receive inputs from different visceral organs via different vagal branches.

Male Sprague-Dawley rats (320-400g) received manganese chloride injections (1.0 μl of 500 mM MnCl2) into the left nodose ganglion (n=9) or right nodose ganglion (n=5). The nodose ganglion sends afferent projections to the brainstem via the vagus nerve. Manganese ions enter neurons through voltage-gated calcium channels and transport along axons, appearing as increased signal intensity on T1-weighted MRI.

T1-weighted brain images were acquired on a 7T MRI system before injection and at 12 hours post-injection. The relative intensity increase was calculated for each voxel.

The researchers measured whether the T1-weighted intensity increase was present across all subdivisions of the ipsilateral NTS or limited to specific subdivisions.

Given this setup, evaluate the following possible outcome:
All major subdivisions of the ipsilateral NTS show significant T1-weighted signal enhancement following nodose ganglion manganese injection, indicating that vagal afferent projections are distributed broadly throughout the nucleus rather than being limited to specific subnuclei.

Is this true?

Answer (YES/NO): YES